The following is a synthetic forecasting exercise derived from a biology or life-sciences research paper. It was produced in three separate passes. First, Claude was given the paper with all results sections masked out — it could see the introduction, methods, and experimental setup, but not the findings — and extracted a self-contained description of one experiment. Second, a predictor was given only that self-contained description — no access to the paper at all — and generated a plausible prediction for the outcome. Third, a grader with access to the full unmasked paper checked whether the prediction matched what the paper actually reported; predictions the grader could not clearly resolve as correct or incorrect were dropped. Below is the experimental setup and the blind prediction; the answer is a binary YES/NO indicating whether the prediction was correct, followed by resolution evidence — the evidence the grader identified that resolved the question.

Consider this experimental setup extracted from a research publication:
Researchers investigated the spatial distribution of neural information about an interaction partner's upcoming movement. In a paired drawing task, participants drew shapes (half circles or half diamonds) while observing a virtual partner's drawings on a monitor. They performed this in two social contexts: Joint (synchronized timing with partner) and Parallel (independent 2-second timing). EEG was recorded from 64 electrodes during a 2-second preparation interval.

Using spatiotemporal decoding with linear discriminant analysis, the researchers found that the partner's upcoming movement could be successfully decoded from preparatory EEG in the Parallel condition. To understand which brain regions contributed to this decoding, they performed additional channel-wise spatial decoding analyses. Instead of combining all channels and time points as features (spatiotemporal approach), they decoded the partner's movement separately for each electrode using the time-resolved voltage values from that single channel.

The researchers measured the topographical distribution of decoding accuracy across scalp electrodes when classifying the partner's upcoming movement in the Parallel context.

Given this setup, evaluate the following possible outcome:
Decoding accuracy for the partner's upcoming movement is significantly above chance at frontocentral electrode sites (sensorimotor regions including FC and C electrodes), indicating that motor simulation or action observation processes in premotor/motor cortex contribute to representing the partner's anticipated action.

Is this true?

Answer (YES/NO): NO